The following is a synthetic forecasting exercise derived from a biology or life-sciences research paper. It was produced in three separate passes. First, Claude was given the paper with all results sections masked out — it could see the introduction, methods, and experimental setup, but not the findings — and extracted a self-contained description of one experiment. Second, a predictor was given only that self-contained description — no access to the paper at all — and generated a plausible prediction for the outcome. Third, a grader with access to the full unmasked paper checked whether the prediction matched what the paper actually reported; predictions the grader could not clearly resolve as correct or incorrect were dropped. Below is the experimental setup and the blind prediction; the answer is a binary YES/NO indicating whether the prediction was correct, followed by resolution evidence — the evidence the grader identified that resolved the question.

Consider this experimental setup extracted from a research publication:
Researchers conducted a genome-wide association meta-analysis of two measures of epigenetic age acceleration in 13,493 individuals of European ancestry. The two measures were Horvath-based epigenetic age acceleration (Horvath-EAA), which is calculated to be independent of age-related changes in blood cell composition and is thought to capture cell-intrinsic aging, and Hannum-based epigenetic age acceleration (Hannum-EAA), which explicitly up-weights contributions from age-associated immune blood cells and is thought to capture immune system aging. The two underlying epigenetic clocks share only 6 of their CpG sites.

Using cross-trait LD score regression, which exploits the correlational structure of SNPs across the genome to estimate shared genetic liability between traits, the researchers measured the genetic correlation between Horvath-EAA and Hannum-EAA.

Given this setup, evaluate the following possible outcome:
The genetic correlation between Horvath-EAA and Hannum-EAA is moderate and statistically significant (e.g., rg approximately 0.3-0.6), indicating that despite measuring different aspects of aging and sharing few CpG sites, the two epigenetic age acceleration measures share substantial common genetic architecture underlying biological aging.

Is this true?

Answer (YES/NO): YES